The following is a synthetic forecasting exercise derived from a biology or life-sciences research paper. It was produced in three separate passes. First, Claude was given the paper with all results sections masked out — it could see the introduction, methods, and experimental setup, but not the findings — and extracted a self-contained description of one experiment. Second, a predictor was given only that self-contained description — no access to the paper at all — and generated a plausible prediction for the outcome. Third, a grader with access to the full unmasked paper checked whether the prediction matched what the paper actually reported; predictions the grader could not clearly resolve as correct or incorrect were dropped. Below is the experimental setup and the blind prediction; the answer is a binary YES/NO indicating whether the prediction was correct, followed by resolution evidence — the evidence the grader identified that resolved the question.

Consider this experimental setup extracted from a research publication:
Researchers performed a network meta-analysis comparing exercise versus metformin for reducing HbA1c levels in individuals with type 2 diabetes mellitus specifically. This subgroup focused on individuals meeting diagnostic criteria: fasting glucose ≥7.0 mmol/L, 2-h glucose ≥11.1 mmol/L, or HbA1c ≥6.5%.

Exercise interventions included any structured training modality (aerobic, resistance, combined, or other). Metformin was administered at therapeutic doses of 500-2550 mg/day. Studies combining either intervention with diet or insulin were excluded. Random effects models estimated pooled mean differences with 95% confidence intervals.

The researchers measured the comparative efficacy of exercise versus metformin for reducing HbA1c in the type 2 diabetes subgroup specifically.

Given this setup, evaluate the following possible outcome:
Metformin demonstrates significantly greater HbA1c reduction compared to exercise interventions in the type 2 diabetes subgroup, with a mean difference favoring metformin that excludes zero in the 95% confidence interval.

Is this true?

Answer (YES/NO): YES